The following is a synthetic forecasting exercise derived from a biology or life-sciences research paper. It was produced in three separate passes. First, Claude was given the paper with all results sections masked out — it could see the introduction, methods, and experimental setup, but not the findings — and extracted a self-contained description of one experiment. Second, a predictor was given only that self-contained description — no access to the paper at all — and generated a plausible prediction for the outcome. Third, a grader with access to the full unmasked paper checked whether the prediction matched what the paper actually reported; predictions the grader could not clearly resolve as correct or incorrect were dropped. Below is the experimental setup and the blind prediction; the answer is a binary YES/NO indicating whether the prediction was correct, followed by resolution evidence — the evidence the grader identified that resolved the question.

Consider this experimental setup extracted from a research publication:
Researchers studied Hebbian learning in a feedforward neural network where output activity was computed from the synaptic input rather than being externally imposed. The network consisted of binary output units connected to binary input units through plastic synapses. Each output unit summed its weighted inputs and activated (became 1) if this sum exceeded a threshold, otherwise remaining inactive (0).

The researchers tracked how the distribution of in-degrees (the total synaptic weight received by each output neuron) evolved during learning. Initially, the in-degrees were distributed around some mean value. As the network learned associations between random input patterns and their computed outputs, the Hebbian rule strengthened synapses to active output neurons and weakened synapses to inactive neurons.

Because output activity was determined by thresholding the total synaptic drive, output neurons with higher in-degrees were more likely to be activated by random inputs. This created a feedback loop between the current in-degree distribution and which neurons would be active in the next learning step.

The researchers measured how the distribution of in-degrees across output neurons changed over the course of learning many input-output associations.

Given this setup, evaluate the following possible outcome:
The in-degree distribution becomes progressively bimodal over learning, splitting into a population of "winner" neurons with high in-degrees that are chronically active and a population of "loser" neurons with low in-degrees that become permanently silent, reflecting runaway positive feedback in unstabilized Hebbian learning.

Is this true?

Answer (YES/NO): YES